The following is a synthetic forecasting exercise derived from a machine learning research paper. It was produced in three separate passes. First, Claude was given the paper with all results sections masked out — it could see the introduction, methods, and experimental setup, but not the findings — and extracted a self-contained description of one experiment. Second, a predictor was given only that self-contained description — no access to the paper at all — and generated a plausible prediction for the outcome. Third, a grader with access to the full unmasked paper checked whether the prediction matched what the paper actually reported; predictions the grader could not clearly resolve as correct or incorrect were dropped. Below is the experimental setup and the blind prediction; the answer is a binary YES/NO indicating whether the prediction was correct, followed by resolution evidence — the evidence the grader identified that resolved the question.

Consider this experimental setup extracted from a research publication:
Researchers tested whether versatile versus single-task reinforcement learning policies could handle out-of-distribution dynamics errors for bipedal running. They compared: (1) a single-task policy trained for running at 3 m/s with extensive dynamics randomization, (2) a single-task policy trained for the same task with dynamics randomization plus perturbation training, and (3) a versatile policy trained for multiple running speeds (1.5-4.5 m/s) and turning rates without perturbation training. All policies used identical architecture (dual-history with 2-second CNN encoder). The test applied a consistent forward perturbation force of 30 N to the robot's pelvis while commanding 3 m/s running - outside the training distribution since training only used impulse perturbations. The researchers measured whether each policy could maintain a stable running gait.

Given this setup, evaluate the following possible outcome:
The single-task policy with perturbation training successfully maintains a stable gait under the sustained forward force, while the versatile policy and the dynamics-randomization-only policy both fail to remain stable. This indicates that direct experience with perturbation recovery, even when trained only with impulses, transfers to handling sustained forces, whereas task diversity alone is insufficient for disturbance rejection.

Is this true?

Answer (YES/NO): NO